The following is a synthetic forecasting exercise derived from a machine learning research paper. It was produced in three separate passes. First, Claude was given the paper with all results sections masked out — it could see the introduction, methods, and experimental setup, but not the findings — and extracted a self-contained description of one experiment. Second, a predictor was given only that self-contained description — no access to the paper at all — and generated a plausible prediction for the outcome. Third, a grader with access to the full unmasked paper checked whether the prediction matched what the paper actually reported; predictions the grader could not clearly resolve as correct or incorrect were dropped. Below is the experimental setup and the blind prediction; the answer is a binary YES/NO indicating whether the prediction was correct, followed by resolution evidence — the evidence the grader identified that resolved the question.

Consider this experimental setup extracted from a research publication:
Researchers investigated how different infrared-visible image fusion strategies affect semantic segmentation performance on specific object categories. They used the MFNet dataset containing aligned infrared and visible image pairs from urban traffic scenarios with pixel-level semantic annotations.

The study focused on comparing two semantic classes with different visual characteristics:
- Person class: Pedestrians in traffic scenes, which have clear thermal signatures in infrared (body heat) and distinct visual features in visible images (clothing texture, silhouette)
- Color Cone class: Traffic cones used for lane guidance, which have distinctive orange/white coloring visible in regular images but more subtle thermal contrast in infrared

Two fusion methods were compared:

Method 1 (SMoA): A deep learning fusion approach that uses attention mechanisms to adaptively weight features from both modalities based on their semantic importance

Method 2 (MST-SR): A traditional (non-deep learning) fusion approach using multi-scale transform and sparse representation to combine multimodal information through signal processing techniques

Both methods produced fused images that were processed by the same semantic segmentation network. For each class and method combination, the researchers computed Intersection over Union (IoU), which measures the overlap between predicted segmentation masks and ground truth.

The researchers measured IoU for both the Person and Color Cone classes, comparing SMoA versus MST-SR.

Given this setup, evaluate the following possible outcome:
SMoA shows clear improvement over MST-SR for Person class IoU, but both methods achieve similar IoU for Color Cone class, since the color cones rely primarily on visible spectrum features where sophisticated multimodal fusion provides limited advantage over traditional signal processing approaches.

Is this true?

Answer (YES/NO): NO